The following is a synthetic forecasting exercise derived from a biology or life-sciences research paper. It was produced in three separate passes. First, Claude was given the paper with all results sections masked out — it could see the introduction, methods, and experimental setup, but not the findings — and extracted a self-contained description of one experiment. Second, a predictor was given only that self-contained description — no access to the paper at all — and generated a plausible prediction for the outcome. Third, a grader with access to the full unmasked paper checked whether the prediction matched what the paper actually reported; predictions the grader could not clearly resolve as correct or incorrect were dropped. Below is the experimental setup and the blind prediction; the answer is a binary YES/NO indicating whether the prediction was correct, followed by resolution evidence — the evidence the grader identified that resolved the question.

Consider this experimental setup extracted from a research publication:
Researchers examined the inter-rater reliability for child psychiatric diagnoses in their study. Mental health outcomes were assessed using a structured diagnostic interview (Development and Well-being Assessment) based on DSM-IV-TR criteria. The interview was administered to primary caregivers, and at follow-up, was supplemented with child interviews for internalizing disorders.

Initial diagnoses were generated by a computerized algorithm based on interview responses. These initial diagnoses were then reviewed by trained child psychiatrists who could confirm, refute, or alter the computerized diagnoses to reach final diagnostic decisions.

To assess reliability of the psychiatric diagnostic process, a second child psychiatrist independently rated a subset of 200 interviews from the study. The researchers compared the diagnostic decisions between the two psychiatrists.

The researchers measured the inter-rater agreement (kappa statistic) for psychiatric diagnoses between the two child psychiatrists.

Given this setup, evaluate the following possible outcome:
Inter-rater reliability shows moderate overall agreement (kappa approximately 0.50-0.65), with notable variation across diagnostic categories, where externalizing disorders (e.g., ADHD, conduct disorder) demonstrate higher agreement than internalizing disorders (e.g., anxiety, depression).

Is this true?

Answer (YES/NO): NO